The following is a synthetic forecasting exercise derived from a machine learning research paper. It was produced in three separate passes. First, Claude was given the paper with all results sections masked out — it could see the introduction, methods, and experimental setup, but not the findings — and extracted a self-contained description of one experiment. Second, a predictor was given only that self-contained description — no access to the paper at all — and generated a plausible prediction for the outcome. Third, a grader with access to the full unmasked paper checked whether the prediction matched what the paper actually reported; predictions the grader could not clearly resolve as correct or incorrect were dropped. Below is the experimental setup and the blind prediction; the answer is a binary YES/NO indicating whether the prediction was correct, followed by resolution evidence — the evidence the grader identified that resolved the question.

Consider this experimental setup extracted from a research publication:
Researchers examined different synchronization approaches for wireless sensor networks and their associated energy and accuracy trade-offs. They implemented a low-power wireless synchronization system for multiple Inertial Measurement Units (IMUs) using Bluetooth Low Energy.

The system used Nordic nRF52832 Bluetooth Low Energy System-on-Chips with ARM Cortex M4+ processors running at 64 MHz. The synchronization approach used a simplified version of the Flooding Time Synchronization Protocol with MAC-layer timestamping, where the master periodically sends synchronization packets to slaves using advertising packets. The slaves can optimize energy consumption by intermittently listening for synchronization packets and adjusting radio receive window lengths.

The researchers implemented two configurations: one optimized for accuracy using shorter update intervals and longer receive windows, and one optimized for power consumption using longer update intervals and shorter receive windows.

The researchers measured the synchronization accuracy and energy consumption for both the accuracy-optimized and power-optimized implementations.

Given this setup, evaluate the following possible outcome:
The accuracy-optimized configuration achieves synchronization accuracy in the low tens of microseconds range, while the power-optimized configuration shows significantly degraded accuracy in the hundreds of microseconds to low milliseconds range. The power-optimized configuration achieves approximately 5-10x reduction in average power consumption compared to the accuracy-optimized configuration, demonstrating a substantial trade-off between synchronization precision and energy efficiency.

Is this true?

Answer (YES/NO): NO